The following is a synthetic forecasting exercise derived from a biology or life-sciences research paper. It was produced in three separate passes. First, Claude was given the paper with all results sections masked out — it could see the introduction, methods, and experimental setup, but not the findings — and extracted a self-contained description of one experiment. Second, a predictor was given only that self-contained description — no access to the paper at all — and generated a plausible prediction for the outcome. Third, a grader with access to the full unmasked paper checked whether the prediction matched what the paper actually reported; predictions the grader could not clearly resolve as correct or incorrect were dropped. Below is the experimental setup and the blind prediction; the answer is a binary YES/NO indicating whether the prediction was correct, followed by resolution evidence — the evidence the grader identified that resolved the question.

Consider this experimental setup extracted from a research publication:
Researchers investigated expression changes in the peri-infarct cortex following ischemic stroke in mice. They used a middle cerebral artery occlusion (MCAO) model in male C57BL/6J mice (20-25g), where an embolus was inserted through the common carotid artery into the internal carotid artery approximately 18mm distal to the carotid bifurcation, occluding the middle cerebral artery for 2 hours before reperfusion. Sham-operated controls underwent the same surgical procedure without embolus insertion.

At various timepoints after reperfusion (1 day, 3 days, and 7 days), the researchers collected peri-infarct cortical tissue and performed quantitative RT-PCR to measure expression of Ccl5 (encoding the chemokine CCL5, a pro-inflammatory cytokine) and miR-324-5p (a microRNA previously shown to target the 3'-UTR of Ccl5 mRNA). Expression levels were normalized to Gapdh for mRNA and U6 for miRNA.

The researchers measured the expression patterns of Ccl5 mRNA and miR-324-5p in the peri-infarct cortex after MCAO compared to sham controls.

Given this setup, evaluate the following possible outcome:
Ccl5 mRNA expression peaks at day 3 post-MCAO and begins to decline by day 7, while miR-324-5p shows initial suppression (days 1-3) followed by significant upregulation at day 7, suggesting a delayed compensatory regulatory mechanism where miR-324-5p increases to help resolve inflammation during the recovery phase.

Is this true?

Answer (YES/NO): NO